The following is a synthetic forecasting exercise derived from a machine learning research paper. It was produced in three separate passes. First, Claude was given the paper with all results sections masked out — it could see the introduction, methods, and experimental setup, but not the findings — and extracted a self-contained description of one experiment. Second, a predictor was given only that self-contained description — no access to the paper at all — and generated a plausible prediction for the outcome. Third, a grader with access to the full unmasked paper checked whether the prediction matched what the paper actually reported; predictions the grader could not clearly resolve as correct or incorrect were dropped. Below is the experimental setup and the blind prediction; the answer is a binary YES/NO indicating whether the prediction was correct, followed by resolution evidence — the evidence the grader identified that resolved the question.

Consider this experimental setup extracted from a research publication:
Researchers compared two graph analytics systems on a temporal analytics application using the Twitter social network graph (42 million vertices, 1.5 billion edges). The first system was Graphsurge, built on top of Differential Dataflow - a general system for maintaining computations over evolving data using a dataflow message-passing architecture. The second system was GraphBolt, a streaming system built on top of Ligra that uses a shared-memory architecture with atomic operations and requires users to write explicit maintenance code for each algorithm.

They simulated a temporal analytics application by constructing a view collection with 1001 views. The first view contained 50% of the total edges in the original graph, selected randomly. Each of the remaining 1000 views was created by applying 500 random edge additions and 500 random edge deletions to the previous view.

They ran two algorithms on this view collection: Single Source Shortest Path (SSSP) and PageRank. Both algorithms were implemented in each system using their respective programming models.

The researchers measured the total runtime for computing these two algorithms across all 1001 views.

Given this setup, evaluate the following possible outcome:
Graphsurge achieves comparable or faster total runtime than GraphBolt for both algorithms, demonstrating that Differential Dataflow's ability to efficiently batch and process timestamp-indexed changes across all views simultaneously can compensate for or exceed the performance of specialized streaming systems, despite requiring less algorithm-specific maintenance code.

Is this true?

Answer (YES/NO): NO